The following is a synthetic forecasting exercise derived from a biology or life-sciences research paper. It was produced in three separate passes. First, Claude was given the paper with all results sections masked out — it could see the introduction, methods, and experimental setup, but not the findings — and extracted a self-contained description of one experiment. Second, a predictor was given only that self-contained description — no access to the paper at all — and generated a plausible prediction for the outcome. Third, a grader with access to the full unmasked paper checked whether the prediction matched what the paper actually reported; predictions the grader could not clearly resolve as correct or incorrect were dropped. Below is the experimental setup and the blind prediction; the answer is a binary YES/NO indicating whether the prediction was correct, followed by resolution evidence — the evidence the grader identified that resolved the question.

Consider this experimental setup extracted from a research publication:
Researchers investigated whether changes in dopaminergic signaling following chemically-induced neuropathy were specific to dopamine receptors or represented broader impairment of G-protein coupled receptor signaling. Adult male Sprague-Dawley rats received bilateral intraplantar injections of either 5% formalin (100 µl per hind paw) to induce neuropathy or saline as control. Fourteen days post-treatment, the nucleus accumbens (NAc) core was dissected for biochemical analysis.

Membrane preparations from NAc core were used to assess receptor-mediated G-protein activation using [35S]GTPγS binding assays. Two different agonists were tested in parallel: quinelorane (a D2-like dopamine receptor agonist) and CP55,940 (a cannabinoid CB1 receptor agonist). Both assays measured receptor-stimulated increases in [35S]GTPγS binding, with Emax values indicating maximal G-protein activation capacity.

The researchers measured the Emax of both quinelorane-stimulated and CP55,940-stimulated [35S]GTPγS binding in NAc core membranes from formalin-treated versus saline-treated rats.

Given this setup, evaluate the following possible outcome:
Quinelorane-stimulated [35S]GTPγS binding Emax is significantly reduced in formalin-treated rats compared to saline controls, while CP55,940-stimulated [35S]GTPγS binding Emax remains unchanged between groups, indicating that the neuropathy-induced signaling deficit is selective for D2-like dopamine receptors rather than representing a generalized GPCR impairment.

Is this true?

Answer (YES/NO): YES